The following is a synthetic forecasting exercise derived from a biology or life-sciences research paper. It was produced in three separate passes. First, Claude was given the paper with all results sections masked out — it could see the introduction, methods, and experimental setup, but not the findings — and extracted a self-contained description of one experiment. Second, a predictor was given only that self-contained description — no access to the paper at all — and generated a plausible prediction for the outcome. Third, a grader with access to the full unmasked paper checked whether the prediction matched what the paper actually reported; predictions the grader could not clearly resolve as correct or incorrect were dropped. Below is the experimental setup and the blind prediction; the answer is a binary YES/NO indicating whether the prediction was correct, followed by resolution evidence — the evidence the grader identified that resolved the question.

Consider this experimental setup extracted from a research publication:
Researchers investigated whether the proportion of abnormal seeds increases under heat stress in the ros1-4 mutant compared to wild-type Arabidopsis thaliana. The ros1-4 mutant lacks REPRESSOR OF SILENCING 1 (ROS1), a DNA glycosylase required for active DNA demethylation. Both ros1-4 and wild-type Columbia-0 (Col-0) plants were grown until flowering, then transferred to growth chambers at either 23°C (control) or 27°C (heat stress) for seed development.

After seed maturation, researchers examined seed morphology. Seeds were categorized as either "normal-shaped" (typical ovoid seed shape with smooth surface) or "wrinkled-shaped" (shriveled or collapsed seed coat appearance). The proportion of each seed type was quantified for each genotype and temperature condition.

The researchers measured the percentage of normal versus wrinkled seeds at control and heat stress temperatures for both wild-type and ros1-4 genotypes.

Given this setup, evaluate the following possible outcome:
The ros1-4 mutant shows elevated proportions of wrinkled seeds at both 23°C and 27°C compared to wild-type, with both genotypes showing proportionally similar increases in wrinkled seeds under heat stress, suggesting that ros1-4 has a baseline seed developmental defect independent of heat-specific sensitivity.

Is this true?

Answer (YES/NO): NO